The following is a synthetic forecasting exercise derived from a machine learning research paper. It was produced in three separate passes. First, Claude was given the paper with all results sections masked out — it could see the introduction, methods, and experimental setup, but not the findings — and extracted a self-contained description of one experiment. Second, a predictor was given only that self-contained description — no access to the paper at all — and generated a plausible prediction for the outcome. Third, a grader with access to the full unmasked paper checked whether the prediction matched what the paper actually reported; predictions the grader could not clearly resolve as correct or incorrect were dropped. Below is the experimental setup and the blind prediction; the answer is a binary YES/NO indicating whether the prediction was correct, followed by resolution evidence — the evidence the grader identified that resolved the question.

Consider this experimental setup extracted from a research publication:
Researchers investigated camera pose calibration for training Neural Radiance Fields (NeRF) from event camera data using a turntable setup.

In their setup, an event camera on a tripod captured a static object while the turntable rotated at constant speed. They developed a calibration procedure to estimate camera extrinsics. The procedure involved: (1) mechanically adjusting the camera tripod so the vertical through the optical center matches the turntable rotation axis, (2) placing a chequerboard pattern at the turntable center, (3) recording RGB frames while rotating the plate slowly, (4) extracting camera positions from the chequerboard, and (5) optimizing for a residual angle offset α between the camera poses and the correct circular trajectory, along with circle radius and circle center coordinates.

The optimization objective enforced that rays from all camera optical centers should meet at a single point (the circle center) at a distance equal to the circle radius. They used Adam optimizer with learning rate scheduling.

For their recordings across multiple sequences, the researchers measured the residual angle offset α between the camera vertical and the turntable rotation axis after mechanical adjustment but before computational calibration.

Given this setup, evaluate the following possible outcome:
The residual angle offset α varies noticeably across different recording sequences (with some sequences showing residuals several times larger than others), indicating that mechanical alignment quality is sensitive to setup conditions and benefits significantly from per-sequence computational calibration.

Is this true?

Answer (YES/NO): YES